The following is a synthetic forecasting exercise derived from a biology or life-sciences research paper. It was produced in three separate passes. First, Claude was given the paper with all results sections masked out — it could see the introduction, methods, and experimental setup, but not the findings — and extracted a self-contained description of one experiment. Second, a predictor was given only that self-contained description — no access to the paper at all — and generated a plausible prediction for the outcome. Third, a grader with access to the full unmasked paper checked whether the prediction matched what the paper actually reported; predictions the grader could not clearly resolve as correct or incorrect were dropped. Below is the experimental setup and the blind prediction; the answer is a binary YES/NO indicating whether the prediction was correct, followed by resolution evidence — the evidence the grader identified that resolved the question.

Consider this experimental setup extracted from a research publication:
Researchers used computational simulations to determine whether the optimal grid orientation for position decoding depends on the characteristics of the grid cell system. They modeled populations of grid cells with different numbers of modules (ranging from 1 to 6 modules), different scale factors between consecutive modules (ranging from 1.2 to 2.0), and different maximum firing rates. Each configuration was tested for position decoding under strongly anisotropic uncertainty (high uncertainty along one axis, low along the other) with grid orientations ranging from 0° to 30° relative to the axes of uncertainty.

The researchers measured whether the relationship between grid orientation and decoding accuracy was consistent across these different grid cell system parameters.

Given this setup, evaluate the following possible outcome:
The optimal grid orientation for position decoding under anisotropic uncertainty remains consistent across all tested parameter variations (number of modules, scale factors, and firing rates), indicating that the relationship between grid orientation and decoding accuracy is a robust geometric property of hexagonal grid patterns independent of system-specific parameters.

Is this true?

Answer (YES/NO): YES